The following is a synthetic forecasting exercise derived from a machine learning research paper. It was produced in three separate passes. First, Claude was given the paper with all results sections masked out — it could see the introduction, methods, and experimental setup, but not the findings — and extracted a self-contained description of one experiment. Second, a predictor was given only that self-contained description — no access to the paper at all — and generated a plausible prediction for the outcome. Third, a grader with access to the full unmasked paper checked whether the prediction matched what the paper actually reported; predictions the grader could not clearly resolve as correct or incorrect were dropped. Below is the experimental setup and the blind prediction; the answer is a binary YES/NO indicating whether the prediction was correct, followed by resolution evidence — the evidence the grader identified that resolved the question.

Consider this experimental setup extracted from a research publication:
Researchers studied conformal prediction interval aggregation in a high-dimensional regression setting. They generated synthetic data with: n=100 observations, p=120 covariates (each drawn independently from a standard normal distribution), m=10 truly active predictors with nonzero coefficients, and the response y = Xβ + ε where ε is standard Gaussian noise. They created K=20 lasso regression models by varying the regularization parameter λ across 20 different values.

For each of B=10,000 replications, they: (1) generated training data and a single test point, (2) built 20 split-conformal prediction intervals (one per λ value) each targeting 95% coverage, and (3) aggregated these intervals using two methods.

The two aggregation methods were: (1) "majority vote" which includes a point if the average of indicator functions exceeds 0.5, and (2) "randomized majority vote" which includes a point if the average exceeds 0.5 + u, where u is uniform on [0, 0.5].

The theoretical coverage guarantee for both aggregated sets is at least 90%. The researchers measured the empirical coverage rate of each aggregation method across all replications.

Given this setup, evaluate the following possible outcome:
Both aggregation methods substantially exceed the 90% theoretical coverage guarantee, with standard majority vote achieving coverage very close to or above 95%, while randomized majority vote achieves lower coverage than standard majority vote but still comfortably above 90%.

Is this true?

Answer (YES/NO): YES